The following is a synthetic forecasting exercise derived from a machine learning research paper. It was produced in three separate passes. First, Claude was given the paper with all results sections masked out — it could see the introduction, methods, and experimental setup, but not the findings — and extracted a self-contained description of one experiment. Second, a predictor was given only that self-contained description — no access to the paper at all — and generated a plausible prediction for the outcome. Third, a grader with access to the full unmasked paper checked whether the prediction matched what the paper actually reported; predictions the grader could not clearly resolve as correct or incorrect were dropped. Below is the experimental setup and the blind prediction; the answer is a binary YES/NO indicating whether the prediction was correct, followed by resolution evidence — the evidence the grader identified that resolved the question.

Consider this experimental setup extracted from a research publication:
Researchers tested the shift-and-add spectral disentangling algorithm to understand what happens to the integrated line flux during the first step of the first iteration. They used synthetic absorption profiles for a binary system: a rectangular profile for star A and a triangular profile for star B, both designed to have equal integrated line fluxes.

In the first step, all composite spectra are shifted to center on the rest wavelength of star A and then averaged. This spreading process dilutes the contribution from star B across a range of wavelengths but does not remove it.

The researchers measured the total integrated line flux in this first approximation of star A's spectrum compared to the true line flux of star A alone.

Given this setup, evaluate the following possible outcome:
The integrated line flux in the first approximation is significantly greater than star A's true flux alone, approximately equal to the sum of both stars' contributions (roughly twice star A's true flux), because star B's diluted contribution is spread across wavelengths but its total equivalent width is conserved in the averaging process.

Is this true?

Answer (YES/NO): YES